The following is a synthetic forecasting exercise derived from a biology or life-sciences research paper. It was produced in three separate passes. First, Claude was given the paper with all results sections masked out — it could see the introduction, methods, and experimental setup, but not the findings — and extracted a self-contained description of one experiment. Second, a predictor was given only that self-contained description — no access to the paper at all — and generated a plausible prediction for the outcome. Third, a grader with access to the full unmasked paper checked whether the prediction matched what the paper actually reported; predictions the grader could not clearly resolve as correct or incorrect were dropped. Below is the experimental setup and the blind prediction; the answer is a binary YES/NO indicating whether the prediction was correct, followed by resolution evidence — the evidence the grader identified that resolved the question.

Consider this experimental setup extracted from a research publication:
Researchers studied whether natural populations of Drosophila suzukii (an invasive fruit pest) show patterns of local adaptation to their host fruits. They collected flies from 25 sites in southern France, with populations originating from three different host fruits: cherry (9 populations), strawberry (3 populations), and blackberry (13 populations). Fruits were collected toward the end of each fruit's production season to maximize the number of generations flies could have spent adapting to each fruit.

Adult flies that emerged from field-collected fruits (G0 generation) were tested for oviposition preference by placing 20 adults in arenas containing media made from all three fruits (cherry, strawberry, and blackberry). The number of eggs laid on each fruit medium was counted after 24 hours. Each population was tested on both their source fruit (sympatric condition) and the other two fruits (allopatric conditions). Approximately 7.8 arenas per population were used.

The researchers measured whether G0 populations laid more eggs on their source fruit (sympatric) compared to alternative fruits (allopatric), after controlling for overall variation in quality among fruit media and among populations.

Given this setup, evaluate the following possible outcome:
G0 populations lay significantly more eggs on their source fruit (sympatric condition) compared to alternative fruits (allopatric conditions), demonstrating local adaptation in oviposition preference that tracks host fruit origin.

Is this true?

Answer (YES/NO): NO